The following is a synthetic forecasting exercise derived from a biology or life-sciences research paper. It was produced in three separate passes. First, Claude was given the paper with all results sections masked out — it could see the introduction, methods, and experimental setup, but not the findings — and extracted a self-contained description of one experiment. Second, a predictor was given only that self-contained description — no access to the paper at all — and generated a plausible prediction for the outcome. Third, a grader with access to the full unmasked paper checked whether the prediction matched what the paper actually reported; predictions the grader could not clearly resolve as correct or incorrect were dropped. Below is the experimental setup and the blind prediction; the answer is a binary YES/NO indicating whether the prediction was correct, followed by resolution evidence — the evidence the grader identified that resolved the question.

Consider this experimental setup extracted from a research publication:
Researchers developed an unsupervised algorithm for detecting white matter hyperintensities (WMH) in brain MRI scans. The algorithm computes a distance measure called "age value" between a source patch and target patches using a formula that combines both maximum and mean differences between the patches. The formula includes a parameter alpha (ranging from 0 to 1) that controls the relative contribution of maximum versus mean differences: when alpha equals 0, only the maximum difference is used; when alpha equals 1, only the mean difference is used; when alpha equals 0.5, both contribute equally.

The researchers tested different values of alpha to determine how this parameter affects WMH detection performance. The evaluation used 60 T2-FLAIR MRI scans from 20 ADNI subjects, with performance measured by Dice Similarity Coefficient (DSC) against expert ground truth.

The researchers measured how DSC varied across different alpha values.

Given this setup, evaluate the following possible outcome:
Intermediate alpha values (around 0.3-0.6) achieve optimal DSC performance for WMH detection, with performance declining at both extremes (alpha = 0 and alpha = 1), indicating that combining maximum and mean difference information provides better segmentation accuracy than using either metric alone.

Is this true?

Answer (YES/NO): YES